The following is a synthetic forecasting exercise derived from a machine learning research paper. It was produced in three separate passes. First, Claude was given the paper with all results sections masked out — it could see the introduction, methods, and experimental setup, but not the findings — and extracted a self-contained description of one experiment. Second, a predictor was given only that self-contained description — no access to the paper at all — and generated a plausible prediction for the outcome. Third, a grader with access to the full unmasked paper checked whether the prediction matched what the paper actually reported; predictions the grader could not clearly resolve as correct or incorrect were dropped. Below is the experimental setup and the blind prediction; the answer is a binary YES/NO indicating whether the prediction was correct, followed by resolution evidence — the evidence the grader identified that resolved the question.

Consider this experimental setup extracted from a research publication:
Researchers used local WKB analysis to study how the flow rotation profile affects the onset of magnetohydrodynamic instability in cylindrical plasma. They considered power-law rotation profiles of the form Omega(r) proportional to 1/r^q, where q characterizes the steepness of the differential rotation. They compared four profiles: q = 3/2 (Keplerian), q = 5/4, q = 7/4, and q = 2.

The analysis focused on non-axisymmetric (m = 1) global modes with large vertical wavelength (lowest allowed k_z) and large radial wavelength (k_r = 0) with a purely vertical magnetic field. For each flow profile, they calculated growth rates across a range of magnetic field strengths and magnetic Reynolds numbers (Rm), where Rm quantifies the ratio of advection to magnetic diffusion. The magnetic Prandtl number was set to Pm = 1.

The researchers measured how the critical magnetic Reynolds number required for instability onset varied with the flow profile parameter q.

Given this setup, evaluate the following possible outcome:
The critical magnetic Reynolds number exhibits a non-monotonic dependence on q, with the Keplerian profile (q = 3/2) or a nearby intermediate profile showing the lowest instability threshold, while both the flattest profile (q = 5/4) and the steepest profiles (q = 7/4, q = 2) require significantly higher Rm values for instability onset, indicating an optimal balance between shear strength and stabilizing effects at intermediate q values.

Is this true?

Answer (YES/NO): NO